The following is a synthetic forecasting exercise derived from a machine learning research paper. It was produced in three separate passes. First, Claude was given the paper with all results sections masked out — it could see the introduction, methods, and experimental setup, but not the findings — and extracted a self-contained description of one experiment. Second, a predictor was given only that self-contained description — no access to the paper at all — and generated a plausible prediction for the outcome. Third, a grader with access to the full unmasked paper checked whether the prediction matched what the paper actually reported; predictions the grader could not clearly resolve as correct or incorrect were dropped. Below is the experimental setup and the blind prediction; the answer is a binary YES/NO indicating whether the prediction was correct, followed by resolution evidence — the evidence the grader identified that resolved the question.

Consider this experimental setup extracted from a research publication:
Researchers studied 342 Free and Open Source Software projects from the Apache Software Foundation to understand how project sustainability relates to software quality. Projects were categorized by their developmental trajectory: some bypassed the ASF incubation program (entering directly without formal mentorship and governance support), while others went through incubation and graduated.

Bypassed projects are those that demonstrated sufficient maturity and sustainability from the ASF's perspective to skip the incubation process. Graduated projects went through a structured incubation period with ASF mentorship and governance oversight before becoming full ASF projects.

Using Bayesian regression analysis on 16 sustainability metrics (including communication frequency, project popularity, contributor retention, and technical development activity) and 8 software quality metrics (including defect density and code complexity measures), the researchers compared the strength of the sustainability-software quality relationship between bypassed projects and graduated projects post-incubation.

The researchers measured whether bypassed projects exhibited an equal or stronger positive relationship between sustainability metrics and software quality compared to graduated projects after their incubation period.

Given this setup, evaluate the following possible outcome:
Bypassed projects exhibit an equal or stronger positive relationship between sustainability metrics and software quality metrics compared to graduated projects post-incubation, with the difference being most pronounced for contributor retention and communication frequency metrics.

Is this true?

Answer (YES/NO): NO